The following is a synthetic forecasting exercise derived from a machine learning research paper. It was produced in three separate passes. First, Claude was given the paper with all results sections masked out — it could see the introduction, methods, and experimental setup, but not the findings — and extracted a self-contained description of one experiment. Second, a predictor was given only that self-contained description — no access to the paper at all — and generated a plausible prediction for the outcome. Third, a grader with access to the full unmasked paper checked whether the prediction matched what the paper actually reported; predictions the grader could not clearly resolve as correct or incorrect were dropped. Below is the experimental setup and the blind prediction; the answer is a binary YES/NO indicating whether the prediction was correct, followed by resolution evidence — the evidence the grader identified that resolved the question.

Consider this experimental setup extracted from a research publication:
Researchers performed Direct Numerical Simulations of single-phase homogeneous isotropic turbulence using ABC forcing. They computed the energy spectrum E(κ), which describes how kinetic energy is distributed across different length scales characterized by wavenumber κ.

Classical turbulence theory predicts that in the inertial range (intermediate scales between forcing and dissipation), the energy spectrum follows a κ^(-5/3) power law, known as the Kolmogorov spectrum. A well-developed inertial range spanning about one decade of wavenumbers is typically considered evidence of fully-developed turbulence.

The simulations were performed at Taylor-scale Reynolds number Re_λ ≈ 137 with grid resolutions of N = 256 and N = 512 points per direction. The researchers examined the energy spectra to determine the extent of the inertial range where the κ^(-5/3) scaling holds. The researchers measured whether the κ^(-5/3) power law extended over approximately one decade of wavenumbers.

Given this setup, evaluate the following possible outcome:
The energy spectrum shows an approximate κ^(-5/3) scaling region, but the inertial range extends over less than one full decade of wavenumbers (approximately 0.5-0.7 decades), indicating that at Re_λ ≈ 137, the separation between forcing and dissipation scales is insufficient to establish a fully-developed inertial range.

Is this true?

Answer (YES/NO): NO